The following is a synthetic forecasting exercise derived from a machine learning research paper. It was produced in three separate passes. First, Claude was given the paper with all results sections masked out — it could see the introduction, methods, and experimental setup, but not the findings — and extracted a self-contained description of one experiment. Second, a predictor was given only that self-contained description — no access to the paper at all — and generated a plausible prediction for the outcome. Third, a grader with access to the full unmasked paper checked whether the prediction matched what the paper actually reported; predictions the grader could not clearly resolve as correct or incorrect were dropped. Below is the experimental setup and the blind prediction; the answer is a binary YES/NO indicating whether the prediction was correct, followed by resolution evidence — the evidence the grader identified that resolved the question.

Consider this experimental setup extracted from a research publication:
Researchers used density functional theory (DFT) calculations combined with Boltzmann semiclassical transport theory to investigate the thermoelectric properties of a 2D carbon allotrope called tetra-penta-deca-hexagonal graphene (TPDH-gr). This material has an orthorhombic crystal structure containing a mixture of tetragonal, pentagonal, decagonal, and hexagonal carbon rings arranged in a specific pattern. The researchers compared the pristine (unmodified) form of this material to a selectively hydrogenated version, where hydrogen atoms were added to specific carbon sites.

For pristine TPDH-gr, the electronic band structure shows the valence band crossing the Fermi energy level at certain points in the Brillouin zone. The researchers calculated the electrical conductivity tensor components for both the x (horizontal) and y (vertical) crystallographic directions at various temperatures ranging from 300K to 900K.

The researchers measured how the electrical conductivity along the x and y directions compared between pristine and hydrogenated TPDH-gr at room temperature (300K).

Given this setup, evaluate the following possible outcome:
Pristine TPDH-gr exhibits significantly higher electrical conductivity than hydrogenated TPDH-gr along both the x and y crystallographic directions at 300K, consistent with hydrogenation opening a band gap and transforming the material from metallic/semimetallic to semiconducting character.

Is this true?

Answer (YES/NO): NO